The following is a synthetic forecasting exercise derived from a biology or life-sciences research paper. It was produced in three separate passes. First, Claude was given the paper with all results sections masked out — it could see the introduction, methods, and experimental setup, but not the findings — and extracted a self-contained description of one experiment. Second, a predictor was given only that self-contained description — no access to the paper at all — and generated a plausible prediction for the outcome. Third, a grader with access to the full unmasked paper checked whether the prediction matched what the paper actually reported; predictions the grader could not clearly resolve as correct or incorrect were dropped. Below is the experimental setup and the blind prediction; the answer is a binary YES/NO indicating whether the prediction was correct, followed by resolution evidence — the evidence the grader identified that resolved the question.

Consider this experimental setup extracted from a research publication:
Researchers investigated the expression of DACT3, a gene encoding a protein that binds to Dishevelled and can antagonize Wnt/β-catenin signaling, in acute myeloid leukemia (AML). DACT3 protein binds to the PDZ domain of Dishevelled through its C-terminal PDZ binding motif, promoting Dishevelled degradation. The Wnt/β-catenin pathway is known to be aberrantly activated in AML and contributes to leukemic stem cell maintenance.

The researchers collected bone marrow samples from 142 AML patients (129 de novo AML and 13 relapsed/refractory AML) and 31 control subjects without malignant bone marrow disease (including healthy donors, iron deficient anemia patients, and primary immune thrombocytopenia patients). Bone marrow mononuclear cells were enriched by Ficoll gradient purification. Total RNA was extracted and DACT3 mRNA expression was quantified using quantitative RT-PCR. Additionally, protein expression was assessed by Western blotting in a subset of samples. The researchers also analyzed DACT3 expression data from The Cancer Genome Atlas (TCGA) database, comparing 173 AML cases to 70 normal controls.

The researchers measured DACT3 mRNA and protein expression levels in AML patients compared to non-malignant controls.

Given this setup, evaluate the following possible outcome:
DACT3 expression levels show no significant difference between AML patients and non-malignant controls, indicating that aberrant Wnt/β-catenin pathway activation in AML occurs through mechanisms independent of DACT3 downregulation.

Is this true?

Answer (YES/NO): NO